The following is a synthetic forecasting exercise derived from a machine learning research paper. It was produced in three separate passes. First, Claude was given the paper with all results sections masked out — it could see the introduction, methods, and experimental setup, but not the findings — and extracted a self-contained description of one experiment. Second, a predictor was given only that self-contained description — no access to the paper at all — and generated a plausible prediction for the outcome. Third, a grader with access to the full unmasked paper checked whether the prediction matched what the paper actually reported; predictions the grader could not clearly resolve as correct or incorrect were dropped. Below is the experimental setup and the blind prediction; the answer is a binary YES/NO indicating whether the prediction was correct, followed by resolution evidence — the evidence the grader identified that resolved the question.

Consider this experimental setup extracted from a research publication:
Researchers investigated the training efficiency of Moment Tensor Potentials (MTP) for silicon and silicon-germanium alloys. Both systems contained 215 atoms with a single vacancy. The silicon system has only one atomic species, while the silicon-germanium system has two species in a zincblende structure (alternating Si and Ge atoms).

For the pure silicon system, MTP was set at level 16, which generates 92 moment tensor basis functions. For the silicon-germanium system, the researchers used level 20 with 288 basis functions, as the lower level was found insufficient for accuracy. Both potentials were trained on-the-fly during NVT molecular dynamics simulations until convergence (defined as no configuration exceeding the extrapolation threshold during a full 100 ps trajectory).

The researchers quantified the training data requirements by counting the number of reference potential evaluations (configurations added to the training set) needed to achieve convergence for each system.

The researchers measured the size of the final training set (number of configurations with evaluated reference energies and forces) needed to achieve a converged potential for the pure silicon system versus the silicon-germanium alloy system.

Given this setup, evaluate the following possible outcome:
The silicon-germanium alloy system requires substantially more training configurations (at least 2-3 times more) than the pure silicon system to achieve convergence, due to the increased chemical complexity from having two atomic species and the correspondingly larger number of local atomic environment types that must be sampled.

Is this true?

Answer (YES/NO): YES